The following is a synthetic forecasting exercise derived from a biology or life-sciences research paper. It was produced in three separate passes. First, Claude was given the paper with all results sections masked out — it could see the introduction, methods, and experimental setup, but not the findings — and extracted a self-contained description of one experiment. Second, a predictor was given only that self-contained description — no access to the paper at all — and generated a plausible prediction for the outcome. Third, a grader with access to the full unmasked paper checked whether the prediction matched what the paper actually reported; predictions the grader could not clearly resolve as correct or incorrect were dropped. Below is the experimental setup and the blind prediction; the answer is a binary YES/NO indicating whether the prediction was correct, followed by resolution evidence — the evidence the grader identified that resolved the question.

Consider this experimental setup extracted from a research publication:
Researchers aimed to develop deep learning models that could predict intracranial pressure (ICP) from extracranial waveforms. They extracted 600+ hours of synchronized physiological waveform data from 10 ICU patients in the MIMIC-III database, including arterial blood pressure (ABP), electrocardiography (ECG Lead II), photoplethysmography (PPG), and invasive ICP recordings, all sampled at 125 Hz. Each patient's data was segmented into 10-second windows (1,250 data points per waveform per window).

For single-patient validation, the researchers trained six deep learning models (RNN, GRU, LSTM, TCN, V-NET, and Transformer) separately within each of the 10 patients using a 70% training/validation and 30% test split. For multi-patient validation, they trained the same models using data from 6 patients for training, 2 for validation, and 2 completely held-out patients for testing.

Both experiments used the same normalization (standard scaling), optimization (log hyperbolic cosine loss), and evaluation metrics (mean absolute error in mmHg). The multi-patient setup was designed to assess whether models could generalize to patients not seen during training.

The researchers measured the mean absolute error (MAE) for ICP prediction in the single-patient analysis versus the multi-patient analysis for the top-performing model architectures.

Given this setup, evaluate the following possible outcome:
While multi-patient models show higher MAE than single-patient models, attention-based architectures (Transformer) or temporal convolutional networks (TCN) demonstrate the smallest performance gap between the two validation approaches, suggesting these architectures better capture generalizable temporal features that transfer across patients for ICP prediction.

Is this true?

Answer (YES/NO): NO